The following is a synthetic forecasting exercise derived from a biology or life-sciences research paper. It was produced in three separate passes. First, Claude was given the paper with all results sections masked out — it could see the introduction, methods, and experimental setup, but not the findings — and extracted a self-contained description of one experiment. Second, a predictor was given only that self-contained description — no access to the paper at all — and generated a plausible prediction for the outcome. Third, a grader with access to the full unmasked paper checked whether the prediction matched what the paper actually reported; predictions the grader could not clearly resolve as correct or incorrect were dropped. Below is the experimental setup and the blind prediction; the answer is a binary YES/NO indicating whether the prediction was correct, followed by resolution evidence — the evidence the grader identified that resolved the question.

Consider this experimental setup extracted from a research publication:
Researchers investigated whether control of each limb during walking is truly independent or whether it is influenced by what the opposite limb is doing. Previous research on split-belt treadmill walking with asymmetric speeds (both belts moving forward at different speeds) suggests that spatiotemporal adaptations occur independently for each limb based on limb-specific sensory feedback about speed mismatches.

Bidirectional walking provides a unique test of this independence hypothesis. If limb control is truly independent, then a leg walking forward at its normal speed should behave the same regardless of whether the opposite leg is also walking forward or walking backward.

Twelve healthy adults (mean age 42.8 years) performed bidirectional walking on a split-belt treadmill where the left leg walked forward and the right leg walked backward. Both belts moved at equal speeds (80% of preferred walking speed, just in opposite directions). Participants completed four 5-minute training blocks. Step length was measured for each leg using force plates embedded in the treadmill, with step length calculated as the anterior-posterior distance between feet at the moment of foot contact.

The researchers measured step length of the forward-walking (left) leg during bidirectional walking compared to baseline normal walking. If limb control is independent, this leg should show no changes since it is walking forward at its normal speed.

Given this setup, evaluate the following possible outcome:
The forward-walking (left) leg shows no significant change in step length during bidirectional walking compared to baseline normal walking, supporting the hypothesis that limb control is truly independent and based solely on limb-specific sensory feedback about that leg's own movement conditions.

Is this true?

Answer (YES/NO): NO